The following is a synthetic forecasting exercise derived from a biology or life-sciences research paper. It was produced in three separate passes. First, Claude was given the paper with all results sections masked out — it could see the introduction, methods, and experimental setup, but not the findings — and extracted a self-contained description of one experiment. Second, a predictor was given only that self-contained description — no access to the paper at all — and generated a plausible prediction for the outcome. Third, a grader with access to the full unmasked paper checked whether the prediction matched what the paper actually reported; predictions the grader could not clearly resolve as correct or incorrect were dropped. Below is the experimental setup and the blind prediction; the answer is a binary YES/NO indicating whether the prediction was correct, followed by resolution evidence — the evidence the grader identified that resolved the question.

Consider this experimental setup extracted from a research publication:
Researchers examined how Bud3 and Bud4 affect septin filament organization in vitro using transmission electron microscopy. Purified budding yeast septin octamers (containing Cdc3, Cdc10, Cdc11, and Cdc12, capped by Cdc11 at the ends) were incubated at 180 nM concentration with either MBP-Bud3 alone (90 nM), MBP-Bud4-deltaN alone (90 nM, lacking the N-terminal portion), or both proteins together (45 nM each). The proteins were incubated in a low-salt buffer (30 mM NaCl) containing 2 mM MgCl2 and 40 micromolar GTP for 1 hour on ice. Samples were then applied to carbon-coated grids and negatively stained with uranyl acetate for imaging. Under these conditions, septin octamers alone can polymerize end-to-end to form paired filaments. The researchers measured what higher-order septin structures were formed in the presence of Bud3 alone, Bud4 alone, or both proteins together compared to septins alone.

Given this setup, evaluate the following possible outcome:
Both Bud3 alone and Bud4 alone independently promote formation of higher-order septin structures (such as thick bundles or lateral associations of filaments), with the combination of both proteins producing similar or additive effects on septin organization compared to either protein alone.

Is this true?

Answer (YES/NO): NO